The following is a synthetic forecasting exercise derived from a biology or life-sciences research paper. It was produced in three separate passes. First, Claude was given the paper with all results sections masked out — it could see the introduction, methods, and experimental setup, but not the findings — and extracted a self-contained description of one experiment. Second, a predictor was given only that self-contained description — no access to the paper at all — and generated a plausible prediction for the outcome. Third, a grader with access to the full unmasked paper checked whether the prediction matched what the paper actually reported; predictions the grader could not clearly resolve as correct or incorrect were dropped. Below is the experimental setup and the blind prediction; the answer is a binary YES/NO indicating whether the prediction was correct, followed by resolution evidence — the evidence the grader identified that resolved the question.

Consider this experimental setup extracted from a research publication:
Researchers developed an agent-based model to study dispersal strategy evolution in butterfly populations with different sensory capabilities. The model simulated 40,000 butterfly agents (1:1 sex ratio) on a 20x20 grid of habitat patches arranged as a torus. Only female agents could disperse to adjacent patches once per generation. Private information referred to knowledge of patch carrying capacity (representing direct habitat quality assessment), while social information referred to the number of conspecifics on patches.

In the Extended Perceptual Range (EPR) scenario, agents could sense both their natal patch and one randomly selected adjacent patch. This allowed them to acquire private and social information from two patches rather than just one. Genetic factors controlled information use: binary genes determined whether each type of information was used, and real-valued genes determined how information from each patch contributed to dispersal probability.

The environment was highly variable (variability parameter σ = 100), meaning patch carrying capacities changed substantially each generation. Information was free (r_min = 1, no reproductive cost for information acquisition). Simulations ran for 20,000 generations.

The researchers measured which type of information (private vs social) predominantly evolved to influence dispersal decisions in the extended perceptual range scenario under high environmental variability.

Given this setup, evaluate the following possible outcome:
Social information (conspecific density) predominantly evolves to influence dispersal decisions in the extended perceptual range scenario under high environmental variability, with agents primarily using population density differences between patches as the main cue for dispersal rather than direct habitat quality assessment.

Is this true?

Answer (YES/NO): NO